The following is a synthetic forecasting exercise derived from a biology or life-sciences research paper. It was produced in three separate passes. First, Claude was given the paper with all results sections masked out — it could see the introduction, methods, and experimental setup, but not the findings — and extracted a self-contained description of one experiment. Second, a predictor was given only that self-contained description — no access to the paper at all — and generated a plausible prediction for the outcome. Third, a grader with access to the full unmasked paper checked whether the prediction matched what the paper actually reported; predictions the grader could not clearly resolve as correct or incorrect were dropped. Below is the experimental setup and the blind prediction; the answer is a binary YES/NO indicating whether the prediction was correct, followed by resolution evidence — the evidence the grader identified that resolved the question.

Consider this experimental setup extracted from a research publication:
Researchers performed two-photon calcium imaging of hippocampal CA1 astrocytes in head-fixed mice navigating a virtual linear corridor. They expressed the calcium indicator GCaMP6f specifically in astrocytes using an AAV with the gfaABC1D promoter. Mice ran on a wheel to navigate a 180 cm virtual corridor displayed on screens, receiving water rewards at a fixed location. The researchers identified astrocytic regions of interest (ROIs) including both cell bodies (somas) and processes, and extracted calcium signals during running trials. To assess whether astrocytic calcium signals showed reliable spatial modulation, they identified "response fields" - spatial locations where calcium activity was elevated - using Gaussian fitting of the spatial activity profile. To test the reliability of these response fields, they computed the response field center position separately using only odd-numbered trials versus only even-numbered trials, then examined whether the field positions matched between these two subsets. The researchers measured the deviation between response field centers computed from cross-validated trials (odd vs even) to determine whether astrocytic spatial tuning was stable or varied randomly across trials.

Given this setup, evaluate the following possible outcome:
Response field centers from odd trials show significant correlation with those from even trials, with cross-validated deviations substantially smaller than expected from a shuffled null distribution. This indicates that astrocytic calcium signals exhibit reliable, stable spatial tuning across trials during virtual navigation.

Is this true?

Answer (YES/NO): NO